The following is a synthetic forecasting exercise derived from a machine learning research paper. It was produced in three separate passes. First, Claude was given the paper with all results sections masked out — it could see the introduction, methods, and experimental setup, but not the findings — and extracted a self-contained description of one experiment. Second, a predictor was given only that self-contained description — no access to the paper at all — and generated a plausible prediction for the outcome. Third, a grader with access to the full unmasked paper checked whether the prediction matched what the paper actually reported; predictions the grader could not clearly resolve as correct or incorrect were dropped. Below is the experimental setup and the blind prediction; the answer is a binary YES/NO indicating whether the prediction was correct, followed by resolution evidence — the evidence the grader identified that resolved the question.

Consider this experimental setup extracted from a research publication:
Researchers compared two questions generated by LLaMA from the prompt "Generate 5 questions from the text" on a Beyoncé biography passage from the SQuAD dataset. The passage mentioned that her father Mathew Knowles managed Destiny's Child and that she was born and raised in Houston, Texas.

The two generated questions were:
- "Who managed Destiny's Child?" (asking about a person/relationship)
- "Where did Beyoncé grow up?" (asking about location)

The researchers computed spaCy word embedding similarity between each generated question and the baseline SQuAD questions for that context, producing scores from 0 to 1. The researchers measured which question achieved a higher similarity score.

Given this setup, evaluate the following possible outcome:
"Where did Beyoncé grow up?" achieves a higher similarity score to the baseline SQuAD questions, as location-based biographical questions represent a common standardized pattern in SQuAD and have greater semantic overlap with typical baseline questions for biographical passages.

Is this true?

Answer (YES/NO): NO